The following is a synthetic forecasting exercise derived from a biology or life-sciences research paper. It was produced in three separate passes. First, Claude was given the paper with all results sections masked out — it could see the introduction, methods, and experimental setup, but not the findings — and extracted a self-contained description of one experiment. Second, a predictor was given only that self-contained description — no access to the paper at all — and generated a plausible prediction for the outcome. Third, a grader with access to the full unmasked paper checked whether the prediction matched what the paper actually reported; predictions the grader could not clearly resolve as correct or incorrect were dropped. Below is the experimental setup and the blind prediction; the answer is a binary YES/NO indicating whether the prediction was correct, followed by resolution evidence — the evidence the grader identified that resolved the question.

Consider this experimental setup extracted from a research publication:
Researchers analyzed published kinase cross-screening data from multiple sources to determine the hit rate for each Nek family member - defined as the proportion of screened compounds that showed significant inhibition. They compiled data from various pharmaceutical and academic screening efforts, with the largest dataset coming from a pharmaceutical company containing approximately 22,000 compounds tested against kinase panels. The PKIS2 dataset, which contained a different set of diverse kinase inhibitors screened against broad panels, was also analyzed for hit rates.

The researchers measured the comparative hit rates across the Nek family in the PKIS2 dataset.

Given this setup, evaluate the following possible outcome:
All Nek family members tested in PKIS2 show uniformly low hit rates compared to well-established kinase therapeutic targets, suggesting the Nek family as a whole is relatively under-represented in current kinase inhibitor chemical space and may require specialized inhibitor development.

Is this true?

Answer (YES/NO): NO